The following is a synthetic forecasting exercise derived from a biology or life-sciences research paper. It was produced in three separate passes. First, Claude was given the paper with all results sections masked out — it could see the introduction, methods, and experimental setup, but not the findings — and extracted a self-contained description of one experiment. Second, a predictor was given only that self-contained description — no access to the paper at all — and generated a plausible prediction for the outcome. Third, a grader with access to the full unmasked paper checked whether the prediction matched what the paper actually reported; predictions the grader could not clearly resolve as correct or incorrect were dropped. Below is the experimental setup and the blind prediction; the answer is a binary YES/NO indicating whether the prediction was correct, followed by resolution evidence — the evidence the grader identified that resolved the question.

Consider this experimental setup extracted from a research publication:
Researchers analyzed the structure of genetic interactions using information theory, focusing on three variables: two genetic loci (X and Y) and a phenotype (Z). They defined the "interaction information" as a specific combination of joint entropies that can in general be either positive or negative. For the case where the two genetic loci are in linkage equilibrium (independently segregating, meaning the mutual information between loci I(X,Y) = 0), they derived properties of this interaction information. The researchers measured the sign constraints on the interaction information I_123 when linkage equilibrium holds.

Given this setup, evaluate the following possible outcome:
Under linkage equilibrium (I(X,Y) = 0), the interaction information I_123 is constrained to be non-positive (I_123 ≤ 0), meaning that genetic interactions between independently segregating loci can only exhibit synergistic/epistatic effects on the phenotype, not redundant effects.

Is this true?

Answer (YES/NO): YES